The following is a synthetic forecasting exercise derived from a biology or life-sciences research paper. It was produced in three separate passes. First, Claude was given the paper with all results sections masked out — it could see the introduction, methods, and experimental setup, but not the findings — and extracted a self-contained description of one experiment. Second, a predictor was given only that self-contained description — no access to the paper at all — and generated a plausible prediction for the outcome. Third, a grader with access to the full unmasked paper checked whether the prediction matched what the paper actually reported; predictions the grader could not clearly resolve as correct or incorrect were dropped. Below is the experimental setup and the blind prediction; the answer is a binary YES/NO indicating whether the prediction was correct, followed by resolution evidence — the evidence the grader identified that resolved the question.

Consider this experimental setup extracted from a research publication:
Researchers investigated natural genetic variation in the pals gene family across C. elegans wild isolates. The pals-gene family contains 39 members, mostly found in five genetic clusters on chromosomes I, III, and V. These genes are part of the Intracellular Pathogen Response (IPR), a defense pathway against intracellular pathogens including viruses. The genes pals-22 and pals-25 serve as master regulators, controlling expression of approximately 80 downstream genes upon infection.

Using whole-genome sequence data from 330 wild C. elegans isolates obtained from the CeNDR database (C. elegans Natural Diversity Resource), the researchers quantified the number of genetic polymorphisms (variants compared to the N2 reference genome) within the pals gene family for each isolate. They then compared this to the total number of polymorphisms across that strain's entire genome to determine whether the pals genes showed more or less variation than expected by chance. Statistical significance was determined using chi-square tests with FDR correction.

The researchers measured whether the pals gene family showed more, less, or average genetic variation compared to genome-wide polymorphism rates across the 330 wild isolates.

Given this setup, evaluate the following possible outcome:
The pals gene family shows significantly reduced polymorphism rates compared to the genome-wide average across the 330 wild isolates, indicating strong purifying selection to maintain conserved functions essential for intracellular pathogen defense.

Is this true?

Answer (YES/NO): NO